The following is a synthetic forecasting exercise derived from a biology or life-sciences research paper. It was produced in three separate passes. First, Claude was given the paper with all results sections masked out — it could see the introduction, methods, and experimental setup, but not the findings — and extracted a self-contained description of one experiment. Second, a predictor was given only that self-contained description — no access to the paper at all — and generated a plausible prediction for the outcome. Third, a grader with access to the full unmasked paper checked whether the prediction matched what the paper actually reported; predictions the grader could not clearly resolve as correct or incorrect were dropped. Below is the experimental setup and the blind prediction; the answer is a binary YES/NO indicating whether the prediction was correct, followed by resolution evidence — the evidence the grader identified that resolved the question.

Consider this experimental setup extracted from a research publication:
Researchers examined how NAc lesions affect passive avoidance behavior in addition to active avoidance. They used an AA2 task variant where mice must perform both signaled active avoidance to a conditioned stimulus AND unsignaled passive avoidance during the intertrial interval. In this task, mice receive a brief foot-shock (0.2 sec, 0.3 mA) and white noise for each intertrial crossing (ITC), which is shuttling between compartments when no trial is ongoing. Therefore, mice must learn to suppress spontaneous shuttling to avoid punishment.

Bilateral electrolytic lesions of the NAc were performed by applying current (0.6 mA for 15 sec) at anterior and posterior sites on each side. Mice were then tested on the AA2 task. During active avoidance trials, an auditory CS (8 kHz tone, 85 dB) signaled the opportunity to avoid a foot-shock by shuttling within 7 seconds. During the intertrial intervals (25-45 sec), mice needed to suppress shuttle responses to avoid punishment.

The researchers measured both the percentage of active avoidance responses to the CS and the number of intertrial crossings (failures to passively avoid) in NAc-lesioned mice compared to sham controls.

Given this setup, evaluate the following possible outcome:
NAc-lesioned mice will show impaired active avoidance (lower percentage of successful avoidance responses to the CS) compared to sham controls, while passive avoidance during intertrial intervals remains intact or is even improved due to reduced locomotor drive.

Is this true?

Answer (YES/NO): NO